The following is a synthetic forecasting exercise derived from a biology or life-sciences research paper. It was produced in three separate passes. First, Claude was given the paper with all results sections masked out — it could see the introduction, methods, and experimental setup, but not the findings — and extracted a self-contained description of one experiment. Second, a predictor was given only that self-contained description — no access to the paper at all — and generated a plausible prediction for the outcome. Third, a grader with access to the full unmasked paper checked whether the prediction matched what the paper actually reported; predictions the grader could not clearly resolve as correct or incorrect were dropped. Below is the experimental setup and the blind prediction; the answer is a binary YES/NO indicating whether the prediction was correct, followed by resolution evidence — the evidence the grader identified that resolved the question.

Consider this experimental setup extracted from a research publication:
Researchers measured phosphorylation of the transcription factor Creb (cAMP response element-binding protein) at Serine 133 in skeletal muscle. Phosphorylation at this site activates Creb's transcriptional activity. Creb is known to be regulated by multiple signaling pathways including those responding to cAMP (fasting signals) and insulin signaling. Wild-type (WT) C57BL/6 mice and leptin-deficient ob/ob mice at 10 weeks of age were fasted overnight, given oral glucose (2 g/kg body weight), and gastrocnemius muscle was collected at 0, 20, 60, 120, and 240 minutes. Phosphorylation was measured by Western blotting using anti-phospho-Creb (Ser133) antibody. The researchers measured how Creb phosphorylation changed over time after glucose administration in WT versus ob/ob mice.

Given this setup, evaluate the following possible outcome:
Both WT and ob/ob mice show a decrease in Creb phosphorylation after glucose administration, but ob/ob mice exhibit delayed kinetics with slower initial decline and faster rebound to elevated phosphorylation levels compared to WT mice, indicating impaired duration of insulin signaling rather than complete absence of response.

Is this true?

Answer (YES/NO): NO